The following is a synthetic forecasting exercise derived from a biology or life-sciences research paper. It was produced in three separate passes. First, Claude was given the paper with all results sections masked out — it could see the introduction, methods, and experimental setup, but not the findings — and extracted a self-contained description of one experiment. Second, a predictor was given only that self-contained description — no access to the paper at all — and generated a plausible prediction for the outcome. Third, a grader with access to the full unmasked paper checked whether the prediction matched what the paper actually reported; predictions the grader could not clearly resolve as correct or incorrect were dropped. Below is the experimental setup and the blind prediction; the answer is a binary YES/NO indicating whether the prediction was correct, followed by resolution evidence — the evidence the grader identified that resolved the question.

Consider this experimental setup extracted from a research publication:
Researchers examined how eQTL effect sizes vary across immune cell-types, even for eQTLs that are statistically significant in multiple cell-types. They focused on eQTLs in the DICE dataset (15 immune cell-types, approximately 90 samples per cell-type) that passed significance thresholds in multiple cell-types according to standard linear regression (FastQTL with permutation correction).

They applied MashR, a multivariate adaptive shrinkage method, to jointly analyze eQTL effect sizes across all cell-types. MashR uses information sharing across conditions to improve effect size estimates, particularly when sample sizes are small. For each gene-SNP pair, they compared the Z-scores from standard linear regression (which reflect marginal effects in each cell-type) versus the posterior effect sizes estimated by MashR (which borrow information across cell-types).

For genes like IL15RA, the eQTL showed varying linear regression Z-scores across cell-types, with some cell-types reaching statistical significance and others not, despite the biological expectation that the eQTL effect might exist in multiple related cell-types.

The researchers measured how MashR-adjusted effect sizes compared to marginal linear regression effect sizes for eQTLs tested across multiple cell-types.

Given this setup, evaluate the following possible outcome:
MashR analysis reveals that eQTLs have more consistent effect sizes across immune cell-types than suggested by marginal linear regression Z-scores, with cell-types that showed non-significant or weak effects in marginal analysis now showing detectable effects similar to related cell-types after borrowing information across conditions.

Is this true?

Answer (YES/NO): YES